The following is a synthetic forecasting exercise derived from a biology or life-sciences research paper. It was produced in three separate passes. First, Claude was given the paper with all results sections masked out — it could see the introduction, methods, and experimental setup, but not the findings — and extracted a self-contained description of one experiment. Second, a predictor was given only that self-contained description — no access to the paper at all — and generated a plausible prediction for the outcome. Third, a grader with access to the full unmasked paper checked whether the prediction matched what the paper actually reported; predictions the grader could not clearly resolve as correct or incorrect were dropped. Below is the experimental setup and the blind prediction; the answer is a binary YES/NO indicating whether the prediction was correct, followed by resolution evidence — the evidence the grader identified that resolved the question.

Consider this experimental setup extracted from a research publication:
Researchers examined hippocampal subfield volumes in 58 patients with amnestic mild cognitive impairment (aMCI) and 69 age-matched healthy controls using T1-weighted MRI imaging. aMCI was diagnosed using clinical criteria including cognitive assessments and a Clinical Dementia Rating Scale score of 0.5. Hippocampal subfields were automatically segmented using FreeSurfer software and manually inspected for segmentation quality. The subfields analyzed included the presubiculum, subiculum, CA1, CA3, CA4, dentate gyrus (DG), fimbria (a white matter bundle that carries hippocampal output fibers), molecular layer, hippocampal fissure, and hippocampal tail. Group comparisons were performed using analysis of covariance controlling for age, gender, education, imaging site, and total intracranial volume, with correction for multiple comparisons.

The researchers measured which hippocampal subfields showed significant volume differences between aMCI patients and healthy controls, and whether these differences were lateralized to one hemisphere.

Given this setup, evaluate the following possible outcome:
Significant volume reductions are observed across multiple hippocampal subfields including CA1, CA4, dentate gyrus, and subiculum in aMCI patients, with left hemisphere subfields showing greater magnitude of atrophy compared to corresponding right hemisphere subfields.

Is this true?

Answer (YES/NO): NO